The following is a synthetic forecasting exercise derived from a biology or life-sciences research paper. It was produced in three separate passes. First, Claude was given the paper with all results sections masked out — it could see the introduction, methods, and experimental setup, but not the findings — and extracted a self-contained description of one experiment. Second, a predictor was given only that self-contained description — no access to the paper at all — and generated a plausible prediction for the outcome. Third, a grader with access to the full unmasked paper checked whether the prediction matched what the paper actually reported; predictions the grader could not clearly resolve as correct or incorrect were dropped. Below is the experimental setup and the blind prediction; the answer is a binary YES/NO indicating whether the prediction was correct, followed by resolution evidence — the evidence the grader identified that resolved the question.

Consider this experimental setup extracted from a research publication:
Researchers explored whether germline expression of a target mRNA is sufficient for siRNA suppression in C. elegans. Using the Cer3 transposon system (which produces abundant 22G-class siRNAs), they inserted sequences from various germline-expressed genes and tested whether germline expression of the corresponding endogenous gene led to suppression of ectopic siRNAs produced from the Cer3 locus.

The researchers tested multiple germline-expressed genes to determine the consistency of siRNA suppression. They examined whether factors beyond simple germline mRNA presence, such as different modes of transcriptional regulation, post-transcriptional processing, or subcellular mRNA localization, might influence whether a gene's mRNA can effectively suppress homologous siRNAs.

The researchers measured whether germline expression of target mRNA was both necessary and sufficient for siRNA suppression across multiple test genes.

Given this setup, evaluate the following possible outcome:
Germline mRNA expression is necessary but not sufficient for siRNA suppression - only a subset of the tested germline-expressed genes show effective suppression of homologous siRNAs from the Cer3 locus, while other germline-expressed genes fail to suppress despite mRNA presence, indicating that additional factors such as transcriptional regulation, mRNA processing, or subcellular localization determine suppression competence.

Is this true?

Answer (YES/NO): YES